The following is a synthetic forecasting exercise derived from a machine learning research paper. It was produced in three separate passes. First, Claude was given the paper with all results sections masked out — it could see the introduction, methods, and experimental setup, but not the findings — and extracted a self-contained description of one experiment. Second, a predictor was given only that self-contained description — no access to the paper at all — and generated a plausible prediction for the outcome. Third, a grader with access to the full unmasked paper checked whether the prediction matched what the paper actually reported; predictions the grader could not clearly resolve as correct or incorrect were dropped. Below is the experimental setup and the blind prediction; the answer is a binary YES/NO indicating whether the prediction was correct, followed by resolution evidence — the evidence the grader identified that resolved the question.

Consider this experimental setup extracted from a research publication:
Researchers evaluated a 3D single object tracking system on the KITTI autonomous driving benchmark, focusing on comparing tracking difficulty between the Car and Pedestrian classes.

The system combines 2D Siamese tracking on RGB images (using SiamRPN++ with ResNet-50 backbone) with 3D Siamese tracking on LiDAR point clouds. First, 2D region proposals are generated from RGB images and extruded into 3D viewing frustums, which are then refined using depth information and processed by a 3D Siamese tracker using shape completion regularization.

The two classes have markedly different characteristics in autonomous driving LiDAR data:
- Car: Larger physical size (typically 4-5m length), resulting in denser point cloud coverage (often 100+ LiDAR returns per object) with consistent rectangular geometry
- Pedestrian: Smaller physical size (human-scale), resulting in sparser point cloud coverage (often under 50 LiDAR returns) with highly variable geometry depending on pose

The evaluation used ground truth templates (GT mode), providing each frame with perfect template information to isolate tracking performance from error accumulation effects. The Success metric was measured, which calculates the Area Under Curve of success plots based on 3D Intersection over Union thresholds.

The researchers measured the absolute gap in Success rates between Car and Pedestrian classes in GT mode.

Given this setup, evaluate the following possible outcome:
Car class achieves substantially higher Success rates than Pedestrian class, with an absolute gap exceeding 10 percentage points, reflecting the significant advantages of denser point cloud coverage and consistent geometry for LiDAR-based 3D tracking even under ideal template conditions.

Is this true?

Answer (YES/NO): YES